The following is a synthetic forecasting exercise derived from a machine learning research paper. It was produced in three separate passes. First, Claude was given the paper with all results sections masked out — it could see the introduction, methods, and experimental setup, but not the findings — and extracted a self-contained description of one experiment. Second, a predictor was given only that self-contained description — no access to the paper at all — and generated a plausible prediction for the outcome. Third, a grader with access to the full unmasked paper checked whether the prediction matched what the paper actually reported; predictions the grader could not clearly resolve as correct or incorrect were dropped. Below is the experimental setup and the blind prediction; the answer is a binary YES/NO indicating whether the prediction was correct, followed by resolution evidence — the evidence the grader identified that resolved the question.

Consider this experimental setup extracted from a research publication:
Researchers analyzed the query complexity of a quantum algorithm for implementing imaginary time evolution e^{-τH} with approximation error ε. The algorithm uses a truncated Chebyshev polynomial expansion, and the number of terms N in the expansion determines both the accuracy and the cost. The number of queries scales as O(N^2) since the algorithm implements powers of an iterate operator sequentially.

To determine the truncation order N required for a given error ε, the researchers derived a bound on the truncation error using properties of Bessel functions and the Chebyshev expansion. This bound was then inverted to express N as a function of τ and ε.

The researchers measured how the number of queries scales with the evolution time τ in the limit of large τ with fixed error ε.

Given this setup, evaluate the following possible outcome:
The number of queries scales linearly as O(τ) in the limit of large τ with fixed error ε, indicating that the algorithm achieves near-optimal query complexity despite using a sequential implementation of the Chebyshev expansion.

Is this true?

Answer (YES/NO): NO